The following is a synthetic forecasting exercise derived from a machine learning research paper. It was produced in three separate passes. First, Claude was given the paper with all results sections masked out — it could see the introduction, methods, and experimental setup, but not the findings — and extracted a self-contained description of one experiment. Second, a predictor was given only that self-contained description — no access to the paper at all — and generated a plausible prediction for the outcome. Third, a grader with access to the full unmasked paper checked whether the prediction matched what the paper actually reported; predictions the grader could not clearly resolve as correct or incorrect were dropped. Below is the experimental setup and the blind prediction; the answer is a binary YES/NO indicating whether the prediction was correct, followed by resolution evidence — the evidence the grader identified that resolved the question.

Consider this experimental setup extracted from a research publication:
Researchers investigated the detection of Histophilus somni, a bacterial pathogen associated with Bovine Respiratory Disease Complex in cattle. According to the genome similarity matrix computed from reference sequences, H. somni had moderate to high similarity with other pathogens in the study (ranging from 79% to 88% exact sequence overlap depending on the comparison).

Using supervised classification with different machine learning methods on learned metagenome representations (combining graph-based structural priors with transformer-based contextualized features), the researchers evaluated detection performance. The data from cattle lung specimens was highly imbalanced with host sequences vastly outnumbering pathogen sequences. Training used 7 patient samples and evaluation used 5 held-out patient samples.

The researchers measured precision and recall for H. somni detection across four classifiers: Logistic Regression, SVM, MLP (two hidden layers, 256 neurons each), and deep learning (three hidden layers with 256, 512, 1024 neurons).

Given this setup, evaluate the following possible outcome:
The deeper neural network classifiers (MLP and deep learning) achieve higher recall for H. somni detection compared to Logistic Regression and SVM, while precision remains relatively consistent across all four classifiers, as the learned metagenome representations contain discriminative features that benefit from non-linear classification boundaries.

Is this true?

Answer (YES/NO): YES